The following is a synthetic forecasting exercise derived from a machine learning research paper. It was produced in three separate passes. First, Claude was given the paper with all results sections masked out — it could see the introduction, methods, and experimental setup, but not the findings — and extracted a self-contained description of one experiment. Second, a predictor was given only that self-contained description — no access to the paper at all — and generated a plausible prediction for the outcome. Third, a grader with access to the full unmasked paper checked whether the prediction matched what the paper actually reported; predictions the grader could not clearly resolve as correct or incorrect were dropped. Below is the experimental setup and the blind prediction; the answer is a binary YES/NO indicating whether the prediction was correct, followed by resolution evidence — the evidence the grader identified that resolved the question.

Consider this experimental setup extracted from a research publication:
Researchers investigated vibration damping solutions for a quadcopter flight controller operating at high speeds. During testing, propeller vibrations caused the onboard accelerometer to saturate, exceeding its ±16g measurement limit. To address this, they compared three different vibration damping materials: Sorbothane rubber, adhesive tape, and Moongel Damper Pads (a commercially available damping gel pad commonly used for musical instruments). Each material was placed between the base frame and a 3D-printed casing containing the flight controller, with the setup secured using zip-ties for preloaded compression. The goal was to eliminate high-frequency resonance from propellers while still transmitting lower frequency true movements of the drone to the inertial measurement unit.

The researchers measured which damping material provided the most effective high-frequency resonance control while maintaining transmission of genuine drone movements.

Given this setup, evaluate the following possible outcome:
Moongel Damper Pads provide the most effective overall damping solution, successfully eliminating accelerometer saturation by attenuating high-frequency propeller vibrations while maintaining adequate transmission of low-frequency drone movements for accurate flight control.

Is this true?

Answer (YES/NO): YES